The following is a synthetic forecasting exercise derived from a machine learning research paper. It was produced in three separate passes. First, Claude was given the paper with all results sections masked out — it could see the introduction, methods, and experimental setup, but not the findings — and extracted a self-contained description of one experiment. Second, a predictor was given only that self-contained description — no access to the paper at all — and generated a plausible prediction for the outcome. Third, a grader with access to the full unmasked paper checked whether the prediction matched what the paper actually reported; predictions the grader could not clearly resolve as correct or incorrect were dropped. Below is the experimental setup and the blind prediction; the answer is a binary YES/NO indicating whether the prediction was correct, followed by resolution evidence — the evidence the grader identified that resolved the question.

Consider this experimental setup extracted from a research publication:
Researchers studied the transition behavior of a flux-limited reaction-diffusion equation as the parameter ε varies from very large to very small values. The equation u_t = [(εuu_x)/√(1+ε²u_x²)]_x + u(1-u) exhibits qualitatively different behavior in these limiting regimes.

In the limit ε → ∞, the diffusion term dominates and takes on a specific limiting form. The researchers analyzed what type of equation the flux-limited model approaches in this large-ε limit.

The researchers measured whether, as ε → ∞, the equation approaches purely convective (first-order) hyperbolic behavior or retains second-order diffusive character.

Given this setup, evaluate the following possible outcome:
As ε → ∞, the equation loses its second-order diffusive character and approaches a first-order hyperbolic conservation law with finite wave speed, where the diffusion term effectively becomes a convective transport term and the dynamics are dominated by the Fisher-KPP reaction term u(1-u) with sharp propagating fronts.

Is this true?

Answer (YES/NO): YES